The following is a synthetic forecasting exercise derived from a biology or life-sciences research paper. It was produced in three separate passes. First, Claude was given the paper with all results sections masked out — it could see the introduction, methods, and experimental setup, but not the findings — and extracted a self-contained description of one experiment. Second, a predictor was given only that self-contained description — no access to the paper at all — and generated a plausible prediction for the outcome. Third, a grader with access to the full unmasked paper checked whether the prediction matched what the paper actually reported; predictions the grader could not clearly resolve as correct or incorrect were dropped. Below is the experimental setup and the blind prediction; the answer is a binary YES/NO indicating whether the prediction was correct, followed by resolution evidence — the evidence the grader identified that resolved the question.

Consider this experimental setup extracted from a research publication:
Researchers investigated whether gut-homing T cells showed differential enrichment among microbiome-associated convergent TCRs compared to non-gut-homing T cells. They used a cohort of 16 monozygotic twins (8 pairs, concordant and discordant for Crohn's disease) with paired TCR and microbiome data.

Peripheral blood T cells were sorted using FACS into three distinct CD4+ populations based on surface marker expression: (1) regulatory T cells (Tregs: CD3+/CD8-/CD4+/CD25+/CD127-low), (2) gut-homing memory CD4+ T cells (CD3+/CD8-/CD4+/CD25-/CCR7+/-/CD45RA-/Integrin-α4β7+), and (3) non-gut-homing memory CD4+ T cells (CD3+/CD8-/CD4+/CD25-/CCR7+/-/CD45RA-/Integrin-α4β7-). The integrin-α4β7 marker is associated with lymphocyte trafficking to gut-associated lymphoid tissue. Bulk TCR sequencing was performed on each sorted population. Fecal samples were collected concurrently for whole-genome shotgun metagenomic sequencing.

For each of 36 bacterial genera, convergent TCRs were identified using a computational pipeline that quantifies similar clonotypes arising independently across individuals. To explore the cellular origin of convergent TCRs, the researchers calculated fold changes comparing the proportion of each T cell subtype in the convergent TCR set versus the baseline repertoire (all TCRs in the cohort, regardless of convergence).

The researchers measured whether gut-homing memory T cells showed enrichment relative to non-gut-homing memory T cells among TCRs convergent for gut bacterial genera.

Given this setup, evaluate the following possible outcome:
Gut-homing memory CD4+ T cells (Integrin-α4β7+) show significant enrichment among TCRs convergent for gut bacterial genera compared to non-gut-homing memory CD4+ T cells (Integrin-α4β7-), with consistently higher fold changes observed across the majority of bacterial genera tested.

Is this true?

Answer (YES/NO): NO